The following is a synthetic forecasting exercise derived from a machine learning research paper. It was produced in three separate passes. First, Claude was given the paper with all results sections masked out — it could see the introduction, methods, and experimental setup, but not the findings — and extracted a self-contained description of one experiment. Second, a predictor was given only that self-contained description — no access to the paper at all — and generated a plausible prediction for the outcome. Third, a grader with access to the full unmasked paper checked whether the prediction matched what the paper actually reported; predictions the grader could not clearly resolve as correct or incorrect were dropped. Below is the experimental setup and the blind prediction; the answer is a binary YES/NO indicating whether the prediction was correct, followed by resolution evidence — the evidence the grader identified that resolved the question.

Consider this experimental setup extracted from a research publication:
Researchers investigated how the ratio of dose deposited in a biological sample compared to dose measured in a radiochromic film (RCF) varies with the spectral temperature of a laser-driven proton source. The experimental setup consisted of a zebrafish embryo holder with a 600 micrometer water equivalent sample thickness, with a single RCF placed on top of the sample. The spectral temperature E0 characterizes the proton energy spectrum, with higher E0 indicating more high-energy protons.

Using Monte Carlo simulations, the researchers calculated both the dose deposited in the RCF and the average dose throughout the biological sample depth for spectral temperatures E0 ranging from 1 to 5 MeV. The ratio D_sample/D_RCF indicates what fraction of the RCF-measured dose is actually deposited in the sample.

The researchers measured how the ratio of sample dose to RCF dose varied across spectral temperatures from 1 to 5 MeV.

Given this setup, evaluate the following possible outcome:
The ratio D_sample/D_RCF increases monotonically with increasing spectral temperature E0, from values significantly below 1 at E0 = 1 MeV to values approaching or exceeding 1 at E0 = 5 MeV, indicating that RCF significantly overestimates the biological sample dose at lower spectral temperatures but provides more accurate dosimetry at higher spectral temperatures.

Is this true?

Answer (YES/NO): YES